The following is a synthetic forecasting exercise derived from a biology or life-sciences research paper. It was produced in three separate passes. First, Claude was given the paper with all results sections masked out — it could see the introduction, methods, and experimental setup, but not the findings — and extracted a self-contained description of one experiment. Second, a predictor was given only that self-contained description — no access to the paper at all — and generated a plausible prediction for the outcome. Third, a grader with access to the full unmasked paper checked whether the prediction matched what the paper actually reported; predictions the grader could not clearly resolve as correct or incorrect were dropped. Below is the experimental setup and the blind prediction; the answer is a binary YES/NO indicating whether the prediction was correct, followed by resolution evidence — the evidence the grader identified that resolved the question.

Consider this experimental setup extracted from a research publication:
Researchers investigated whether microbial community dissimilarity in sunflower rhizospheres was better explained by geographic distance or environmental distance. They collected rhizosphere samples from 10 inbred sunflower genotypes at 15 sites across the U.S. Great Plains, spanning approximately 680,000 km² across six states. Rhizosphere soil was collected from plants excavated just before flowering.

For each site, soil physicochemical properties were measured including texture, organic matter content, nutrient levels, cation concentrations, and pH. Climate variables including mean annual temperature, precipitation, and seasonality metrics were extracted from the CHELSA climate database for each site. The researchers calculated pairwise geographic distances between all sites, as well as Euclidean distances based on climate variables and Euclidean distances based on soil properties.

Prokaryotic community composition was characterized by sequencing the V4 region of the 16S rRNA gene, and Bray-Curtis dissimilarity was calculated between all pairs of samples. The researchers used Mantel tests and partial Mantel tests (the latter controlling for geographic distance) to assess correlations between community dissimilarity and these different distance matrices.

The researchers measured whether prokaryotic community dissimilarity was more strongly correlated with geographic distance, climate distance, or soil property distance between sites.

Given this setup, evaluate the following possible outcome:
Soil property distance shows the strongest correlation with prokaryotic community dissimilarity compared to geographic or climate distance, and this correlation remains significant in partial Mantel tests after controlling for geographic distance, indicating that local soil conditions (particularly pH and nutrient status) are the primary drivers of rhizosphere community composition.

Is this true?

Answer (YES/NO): NO